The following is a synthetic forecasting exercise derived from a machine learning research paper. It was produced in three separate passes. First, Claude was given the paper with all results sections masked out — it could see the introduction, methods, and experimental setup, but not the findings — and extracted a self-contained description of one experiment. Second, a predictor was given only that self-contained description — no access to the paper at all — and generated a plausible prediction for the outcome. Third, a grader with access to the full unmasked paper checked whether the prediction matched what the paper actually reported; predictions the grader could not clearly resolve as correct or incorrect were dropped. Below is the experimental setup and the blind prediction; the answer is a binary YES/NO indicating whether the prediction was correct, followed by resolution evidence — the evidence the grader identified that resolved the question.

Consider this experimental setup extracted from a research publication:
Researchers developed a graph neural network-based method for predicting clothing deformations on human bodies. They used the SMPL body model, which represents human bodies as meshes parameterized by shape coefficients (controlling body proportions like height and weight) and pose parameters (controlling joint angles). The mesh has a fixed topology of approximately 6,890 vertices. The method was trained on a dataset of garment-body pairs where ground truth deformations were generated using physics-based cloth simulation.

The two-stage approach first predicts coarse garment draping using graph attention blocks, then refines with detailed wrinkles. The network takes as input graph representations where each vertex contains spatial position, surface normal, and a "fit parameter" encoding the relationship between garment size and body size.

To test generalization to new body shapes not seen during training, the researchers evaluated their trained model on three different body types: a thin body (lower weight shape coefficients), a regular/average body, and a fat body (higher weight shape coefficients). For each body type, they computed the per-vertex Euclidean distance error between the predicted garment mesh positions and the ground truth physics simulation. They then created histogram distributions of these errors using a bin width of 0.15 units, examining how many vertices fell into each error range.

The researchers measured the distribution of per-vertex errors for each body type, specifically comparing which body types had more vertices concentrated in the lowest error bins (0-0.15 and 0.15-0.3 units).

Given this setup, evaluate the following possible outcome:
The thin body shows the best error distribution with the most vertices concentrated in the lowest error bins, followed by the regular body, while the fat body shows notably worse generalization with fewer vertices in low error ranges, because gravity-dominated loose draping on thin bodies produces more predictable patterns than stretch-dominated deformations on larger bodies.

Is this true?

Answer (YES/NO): YES